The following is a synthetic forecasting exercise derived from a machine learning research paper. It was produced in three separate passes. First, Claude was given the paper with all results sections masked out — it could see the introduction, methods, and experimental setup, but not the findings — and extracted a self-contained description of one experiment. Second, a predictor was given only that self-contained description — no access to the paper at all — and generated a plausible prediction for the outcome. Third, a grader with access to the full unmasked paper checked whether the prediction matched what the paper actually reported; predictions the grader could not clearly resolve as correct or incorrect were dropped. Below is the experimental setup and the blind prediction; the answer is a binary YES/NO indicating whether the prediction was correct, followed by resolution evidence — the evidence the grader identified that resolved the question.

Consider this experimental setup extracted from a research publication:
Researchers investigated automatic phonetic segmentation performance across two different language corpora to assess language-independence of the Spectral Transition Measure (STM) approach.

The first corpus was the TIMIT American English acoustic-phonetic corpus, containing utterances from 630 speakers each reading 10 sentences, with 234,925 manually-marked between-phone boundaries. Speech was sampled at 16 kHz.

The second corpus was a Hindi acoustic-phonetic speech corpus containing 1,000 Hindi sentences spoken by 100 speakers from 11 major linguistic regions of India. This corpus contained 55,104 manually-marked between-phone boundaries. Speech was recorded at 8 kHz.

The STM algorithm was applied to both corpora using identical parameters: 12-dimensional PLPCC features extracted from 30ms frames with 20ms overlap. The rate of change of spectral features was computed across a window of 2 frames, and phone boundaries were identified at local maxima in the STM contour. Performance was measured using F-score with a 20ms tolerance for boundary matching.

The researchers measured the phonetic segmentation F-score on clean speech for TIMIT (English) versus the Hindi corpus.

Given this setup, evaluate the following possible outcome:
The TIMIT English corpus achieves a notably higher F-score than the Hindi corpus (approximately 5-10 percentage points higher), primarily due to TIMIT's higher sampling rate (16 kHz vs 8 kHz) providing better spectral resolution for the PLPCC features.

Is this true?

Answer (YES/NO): NO